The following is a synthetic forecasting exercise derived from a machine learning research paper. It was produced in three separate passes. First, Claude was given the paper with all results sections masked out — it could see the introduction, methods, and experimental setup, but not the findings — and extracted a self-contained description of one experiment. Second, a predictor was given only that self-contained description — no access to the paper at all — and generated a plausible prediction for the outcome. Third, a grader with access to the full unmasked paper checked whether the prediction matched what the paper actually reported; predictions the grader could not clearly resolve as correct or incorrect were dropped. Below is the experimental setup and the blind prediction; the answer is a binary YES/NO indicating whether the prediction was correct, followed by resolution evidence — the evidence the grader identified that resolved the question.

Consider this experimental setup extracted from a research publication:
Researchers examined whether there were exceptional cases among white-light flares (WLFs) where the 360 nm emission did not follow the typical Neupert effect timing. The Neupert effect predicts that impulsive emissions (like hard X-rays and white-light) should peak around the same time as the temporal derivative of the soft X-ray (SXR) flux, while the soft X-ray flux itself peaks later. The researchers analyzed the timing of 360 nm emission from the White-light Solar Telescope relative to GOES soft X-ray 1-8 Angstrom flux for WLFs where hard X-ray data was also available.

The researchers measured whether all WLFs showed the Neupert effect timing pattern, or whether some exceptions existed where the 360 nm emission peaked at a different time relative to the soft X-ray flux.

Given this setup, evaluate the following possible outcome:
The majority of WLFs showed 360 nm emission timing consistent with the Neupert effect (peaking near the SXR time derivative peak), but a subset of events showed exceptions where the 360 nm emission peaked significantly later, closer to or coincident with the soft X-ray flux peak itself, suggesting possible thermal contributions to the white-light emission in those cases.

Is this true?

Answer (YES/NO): NO